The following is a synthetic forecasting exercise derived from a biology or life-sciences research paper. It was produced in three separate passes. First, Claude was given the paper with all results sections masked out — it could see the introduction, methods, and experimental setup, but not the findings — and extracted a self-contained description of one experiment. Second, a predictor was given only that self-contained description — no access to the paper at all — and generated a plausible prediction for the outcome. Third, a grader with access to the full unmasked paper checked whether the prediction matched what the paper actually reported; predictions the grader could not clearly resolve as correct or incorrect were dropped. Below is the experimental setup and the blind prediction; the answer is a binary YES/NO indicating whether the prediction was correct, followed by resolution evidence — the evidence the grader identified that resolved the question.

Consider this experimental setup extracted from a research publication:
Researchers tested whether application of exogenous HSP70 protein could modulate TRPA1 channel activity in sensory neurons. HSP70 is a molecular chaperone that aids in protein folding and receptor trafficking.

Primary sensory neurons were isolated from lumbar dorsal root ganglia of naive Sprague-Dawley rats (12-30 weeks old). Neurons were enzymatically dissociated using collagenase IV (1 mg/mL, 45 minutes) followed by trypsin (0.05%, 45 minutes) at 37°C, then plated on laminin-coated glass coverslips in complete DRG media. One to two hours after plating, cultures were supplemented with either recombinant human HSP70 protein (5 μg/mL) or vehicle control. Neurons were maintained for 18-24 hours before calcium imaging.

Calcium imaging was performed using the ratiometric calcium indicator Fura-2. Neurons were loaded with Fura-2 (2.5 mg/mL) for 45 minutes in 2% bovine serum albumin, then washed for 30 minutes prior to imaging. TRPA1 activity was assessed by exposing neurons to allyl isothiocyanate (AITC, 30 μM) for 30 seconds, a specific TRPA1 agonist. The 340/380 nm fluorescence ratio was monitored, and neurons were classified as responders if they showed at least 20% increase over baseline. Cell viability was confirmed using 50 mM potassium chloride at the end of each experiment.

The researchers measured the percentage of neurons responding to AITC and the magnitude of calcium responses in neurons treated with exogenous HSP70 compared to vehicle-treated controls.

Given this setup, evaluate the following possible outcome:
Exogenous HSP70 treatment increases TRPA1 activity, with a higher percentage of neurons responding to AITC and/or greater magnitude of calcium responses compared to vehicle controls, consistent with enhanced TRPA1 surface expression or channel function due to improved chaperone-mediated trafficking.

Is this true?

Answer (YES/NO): NO